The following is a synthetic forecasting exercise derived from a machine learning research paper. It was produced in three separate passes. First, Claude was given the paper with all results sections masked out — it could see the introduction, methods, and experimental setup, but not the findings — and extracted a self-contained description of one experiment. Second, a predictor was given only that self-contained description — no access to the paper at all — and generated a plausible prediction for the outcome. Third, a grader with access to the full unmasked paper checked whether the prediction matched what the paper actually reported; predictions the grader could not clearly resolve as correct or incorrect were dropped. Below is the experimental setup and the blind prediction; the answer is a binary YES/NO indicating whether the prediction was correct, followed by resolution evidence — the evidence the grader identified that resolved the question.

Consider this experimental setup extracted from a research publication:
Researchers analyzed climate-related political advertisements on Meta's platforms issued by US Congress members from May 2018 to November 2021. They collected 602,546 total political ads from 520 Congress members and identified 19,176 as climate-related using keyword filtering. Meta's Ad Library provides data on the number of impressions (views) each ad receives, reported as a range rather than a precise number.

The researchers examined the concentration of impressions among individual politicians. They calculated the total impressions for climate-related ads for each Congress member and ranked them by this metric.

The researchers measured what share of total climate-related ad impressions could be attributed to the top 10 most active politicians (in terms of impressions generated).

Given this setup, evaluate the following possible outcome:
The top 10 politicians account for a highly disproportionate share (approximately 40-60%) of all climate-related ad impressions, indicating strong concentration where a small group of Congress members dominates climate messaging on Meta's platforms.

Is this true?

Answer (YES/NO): NO